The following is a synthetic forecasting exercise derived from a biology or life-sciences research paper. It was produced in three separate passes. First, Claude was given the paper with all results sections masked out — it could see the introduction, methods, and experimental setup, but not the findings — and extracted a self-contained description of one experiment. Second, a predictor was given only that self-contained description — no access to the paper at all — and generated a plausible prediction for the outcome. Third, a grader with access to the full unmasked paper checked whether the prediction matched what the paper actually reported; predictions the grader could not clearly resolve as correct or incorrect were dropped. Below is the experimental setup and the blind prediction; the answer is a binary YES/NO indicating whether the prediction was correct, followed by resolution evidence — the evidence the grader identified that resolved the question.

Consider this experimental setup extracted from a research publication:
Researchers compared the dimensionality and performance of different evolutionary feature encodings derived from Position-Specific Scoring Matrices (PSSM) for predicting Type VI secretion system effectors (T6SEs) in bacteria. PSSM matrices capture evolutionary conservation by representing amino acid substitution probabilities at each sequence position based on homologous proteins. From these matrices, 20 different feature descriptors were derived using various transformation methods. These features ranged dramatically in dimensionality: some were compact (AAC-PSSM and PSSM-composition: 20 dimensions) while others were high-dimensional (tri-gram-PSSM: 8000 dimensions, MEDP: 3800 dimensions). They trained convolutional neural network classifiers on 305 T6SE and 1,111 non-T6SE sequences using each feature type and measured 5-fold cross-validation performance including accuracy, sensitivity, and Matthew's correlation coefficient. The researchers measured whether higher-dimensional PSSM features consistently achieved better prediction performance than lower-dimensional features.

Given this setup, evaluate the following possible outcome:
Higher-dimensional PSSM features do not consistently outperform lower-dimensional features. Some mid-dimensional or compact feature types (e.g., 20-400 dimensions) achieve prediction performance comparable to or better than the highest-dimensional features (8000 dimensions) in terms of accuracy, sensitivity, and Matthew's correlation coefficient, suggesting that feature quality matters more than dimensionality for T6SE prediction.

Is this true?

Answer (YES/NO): YES